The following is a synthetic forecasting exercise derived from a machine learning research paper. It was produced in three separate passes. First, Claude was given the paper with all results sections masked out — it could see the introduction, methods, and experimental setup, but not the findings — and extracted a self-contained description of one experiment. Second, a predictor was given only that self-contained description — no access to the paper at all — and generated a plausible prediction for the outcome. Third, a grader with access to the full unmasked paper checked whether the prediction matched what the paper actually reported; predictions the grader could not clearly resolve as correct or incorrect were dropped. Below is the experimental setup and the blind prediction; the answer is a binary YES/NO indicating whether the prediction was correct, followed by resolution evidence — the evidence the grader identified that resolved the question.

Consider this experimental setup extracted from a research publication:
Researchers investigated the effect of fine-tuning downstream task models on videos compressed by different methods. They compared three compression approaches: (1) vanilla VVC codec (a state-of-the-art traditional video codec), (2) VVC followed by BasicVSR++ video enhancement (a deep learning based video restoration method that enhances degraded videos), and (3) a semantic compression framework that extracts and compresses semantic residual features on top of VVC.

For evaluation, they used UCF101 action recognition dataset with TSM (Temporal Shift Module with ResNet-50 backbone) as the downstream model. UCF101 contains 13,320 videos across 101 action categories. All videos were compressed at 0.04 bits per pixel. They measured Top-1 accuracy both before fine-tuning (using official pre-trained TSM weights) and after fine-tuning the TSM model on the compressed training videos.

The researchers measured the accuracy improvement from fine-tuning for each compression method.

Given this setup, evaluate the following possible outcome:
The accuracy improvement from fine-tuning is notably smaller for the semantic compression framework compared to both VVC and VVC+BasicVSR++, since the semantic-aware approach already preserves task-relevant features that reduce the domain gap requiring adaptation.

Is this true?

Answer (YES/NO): NO